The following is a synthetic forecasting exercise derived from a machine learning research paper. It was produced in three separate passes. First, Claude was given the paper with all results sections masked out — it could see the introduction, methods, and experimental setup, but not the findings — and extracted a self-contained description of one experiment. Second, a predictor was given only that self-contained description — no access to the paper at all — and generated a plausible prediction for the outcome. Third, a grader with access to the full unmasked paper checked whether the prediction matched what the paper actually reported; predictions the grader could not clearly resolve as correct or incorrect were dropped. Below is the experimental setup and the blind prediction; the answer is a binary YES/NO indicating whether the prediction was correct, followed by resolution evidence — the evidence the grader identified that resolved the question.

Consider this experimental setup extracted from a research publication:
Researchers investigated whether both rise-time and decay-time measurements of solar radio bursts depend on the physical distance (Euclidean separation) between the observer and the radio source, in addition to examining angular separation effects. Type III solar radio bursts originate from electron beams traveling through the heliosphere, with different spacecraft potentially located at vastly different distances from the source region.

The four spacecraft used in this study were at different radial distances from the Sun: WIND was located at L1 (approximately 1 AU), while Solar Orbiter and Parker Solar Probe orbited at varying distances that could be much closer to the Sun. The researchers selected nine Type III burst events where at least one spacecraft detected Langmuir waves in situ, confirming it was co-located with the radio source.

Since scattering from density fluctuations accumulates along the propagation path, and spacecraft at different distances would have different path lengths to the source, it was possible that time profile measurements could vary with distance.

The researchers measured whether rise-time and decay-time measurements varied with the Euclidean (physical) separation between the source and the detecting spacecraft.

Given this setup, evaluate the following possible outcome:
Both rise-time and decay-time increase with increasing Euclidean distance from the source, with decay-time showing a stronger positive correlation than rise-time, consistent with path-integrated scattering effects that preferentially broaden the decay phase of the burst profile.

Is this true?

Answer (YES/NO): NO